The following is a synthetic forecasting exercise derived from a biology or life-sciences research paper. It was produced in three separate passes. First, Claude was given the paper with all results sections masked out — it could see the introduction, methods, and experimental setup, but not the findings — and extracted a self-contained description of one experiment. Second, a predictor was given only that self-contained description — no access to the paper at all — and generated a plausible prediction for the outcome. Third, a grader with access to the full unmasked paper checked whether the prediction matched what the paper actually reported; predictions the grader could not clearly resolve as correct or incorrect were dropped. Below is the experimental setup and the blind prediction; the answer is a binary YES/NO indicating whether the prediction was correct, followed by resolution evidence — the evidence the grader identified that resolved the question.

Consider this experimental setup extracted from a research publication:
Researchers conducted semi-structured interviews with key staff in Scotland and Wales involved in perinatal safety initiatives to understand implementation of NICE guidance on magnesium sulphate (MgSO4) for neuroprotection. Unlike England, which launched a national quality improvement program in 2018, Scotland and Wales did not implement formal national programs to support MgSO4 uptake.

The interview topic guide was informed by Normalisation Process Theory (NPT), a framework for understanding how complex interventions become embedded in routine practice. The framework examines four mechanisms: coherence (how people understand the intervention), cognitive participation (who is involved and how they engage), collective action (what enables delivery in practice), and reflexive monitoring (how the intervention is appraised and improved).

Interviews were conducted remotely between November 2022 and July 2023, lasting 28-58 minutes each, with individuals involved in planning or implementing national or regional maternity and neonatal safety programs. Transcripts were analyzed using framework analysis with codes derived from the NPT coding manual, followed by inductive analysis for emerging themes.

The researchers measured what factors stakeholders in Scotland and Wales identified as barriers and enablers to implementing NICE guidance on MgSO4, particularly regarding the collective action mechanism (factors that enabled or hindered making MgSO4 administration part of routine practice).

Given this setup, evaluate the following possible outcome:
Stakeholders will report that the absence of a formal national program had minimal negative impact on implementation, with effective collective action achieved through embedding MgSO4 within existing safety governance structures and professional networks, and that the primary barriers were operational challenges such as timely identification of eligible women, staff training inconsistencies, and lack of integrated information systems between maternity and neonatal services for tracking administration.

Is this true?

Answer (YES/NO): NO